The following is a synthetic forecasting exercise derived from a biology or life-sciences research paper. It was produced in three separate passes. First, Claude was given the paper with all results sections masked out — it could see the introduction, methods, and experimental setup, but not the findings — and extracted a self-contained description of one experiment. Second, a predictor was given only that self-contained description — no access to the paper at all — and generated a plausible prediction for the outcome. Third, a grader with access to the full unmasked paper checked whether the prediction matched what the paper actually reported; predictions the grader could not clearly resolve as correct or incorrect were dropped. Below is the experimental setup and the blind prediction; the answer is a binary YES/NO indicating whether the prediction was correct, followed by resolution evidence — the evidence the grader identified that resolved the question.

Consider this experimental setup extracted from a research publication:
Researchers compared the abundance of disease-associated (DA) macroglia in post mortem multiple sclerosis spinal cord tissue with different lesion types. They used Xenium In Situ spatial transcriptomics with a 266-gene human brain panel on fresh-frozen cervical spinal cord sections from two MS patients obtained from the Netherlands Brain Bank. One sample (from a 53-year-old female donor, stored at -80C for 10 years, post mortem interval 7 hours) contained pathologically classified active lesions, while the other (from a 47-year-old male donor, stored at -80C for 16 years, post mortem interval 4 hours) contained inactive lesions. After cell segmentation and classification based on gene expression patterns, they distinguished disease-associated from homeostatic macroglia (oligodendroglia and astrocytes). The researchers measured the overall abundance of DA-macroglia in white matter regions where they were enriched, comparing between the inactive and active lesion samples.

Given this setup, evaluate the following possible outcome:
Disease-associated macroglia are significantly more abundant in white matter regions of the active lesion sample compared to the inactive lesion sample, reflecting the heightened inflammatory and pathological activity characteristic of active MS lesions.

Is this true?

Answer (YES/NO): NO